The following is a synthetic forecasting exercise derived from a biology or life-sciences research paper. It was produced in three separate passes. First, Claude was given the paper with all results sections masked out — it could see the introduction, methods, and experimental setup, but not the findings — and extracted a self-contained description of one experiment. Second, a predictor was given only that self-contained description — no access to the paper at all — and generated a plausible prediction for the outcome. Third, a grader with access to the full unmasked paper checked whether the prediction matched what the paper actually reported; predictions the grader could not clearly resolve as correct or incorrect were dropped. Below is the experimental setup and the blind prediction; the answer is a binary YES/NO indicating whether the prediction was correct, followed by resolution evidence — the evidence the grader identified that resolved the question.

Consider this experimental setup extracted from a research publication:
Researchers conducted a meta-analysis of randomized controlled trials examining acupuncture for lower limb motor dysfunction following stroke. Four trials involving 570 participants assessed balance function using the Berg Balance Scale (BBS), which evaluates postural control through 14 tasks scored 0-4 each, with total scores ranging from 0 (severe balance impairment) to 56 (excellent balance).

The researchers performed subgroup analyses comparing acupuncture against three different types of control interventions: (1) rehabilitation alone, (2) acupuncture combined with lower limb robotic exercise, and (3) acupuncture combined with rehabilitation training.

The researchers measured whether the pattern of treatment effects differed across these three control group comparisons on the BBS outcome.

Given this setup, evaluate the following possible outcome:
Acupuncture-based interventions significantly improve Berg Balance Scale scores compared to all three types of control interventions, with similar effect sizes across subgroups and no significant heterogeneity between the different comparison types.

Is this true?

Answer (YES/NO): NO